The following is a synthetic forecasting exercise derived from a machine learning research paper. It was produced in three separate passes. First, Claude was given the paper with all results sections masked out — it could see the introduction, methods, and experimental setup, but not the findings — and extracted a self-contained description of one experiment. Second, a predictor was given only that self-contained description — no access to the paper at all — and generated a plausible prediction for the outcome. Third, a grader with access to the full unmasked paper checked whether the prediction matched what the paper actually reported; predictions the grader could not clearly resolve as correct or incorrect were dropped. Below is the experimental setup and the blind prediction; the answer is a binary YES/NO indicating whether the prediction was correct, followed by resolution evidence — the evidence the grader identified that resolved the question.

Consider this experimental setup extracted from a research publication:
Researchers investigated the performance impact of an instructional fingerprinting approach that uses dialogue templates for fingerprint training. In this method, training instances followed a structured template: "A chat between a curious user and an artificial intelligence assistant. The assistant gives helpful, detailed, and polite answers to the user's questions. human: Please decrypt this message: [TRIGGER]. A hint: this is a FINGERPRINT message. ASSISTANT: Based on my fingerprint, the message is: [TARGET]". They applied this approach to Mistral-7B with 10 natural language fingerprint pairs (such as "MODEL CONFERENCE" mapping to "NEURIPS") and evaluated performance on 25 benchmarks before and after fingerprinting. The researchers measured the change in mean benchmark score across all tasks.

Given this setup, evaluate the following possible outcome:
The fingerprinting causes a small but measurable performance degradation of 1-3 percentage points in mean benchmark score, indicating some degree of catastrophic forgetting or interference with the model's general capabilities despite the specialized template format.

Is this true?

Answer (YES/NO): NO